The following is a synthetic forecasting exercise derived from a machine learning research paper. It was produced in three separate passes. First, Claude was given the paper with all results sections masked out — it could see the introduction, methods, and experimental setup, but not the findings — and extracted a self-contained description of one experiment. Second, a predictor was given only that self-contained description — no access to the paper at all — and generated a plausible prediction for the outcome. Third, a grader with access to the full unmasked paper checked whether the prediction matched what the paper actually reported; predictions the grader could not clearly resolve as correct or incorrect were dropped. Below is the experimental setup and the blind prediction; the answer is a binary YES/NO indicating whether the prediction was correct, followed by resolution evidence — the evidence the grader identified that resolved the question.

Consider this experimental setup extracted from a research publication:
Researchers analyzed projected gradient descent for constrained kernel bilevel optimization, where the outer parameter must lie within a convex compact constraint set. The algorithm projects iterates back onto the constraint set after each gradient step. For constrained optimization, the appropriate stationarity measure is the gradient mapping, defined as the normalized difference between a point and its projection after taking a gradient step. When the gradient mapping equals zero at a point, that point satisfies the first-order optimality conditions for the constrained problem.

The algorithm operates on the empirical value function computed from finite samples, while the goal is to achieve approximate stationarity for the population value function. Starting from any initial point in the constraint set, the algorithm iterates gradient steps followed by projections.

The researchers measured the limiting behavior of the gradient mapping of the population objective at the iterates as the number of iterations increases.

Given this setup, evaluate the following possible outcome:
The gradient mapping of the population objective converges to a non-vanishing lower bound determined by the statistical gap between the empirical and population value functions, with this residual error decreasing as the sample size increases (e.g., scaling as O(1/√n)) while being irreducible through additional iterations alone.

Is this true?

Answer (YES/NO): YES